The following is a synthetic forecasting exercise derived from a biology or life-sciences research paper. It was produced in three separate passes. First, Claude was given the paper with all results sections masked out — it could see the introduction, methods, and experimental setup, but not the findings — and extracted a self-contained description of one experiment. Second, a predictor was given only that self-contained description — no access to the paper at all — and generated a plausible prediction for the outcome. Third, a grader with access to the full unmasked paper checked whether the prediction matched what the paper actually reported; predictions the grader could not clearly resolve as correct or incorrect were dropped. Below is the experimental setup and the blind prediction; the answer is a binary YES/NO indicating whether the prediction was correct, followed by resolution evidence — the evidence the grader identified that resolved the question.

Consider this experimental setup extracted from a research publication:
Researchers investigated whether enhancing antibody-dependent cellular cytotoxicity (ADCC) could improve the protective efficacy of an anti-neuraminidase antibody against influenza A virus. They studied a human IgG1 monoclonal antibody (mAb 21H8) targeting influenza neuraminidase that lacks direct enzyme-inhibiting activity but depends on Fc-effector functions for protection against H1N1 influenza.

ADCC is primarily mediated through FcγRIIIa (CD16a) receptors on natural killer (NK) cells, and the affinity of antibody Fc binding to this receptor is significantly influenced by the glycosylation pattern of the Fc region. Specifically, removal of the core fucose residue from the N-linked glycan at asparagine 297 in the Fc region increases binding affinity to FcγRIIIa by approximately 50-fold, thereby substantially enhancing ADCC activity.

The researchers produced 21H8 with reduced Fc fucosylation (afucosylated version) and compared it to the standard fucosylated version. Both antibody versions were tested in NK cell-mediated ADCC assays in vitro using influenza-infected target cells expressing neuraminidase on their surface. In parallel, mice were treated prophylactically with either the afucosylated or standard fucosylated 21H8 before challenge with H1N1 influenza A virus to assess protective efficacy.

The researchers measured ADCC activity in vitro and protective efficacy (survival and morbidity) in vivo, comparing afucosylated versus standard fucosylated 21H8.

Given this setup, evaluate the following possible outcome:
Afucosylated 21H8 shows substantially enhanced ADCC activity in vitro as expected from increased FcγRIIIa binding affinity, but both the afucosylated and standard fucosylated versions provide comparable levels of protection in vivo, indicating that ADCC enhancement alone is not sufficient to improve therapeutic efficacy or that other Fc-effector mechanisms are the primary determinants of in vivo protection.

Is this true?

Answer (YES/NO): YES